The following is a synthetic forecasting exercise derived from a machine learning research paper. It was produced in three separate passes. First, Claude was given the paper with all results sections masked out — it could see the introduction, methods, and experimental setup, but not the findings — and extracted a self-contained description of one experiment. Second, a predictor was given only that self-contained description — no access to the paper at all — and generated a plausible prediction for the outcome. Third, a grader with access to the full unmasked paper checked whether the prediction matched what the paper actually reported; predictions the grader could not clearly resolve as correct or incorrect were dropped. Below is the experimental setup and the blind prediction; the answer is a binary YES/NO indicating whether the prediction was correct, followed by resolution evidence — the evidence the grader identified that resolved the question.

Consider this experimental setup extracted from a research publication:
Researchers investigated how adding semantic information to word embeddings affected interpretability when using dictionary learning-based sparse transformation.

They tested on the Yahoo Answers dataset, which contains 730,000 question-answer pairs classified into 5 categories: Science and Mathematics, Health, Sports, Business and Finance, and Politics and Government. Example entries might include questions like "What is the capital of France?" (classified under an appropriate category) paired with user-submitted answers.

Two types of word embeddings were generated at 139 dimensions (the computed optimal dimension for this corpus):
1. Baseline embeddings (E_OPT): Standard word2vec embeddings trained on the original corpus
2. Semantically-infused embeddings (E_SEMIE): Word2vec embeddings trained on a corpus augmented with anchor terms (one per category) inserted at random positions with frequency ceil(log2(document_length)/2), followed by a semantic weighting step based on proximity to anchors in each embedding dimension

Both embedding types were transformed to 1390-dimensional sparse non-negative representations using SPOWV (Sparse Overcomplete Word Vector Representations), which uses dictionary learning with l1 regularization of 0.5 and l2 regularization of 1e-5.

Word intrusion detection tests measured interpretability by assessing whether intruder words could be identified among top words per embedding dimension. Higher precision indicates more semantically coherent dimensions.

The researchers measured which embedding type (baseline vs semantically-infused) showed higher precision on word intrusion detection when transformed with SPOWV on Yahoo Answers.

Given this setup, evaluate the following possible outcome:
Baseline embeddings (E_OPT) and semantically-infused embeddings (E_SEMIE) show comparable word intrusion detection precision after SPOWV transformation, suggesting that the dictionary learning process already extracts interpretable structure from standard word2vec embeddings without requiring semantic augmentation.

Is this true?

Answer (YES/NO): YES